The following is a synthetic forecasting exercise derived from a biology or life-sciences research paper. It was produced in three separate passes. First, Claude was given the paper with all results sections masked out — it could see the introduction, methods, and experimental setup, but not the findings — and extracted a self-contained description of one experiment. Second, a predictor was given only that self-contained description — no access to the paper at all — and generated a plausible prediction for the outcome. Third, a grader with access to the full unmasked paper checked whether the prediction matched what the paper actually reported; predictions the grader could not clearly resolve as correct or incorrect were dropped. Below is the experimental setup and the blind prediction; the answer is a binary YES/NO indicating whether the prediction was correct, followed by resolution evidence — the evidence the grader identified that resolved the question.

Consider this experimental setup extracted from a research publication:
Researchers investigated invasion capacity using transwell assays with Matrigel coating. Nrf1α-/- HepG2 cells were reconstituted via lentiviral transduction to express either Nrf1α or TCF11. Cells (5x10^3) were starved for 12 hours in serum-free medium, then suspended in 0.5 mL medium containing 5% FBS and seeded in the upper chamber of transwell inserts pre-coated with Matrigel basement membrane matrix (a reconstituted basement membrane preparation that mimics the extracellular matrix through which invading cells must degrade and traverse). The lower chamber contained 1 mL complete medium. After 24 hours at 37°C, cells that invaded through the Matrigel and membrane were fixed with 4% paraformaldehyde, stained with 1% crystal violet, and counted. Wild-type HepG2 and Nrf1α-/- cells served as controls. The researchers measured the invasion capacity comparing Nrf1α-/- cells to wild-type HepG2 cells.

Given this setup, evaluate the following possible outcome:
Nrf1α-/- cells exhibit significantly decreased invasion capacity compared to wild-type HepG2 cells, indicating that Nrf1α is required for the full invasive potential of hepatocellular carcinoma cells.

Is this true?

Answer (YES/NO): NO